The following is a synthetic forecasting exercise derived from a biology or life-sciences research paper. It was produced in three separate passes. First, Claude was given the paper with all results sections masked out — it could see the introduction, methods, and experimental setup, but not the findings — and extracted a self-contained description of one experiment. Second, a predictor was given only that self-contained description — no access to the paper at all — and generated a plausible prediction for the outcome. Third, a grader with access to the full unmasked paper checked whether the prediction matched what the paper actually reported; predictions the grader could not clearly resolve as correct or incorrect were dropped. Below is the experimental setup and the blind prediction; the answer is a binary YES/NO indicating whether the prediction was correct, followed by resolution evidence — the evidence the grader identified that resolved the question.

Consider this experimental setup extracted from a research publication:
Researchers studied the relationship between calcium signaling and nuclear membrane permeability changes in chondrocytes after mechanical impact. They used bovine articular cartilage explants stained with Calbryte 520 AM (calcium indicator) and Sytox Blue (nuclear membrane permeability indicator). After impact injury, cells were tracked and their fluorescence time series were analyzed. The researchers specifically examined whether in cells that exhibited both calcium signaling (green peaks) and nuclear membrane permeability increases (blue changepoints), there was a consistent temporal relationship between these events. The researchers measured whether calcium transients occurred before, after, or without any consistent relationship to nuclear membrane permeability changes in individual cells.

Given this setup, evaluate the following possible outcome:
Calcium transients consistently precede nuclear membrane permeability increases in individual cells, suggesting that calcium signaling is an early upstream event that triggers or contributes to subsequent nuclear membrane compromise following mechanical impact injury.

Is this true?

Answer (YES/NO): NO